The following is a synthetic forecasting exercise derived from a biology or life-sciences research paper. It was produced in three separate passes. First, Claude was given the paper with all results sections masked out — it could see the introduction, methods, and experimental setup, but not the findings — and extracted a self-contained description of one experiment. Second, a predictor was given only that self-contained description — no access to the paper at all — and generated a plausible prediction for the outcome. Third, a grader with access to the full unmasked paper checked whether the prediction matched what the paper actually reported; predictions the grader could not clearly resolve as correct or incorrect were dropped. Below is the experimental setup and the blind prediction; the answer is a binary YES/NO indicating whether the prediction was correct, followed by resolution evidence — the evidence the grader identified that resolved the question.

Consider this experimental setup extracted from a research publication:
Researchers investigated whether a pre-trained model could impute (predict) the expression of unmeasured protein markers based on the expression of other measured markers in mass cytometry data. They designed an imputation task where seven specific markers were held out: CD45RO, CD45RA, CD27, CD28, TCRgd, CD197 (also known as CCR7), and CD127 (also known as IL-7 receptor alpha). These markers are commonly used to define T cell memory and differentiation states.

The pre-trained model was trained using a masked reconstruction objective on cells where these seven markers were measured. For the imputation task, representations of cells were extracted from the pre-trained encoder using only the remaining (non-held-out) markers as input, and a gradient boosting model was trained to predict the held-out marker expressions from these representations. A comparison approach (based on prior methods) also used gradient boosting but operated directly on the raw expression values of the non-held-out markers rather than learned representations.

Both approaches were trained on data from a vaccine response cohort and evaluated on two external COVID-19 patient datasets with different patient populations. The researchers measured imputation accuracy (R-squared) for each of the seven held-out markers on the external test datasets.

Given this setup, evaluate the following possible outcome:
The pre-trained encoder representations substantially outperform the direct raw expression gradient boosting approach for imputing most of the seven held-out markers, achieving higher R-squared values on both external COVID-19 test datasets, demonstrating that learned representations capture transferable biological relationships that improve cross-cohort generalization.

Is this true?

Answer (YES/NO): NO